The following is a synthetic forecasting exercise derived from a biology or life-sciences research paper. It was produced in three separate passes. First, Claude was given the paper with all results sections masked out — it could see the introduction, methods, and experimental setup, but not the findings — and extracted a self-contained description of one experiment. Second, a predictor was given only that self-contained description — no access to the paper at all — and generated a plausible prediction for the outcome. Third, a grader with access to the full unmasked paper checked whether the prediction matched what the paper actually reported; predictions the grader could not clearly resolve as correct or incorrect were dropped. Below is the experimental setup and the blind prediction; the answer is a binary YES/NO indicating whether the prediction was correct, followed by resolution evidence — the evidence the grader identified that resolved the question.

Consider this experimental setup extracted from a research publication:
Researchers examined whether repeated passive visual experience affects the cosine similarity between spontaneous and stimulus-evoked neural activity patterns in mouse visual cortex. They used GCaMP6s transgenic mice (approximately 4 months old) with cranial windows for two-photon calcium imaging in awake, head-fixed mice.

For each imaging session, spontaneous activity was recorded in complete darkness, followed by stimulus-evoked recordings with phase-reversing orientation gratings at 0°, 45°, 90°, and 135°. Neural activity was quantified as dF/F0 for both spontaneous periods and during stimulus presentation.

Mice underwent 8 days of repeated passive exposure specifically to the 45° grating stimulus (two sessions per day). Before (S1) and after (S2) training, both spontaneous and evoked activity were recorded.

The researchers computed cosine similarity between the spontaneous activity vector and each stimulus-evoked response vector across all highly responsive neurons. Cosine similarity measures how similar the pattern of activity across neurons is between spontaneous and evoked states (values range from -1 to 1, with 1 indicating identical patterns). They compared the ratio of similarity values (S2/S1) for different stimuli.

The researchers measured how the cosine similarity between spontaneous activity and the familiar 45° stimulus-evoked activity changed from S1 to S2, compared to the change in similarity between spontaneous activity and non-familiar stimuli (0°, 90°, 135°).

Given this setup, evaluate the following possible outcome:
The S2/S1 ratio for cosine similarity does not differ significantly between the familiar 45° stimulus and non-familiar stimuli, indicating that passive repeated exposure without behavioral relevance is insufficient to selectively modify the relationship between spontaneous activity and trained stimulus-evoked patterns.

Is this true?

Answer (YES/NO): NO